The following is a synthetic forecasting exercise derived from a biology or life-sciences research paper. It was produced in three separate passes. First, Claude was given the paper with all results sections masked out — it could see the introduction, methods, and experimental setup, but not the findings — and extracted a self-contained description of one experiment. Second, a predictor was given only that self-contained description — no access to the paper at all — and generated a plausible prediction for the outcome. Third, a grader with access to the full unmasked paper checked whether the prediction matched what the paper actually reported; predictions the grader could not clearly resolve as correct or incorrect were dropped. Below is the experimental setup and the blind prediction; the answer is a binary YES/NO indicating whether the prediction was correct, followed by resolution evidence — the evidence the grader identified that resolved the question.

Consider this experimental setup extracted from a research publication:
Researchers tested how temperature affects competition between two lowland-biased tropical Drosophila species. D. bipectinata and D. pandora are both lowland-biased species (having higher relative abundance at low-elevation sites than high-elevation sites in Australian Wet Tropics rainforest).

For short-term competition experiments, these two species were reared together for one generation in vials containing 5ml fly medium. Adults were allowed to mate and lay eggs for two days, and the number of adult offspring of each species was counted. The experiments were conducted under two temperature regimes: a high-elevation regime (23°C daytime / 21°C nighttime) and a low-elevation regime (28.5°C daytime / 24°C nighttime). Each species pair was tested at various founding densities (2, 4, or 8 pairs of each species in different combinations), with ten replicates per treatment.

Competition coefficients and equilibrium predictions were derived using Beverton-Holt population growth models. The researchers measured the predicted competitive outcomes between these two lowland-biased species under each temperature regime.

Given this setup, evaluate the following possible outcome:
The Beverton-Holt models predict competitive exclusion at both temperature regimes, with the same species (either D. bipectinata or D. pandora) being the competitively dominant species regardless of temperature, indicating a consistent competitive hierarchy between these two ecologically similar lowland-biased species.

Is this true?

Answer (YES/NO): NO